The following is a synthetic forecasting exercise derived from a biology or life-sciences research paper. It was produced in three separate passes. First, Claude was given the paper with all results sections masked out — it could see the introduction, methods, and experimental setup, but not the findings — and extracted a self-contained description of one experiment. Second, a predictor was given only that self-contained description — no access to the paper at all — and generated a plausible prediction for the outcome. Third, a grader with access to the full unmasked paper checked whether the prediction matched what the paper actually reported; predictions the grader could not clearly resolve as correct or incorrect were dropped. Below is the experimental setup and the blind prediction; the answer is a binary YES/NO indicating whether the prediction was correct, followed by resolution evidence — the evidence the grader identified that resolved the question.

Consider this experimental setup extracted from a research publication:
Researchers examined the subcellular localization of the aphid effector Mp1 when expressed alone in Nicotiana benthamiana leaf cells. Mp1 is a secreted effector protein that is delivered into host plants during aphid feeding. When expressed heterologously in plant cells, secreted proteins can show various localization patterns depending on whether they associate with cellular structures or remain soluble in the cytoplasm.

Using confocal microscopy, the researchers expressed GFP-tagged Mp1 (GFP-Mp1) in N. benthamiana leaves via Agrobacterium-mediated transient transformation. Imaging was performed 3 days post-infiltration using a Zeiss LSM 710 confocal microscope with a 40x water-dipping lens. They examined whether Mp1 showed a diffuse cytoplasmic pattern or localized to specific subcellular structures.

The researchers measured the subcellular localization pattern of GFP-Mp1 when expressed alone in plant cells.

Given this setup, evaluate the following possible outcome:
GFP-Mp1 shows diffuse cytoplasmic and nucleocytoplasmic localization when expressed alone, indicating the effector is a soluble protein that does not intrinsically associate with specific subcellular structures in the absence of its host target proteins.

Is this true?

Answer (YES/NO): YES